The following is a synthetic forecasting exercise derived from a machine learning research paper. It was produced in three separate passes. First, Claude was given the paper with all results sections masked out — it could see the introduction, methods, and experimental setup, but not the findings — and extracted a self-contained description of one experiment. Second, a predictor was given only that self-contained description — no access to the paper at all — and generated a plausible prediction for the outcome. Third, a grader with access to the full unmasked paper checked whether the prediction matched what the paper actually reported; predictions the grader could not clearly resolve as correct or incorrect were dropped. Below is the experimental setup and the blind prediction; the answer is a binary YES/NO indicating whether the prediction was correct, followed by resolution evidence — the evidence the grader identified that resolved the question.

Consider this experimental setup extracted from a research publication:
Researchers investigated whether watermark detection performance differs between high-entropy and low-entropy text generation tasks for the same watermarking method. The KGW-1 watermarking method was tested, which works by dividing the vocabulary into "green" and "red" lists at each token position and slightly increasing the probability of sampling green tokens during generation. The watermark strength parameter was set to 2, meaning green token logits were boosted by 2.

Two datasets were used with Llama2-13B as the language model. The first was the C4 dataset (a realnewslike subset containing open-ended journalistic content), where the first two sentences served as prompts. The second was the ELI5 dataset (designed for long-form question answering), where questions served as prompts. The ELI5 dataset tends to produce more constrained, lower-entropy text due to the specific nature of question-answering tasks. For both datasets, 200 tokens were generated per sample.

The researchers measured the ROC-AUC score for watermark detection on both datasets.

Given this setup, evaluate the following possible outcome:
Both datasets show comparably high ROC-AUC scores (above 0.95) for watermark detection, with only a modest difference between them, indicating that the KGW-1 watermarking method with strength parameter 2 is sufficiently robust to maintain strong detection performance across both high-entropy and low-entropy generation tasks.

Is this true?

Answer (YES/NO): YES